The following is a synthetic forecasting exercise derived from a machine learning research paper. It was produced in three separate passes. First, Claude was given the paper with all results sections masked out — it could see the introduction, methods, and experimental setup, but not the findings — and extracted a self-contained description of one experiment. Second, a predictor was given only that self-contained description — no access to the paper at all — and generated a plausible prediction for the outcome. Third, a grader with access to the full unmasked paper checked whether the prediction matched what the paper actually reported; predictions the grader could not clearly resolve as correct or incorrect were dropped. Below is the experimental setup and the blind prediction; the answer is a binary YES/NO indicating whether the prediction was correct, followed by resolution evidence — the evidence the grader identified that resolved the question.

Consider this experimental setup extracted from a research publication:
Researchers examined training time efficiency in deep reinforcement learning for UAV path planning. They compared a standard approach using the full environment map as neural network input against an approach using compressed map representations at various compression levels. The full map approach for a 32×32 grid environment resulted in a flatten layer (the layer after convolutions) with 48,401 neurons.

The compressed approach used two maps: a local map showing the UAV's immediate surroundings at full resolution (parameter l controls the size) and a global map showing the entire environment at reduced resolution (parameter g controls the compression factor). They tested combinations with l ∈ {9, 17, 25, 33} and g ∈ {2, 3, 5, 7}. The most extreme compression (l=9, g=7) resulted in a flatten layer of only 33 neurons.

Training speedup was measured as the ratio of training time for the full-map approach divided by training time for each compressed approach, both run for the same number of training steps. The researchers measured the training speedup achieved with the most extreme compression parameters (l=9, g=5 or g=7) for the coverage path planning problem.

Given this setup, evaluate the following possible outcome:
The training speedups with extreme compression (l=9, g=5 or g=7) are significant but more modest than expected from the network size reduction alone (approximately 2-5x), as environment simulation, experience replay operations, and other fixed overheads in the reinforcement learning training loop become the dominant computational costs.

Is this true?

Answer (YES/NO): YES